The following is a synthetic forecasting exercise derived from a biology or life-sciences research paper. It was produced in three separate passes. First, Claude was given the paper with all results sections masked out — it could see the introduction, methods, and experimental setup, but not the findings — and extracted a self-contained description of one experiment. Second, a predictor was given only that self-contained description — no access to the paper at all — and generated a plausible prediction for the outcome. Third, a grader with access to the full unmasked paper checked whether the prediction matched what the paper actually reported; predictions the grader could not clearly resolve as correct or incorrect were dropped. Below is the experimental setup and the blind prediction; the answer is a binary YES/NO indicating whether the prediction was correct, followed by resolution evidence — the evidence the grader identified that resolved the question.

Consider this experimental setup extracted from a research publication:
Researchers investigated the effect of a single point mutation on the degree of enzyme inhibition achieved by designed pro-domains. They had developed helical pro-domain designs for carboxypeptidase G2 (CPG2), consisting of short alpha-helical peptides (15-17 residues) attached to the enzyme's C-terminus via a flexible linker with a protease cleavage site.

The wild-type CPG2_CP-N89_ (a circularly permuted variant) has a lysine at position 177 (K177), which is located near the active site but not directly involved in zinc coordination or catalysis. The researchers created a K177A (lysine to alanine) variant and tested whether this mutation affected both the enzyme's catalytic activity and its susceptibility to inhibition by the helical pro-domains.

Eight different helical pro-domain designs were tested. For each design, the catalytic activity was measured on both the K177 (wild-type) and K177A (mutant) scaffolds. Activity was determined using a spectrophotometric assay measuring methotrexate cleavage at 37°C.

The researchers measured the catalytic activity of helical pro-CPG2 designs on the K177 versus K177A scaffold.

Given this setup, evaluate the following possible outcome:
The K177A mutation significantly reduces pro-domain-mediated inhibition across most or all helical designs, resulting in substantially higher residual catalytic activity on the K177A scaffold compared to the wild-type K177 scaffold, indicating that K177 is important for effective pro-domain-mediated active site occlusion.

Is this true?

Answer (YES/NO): NO